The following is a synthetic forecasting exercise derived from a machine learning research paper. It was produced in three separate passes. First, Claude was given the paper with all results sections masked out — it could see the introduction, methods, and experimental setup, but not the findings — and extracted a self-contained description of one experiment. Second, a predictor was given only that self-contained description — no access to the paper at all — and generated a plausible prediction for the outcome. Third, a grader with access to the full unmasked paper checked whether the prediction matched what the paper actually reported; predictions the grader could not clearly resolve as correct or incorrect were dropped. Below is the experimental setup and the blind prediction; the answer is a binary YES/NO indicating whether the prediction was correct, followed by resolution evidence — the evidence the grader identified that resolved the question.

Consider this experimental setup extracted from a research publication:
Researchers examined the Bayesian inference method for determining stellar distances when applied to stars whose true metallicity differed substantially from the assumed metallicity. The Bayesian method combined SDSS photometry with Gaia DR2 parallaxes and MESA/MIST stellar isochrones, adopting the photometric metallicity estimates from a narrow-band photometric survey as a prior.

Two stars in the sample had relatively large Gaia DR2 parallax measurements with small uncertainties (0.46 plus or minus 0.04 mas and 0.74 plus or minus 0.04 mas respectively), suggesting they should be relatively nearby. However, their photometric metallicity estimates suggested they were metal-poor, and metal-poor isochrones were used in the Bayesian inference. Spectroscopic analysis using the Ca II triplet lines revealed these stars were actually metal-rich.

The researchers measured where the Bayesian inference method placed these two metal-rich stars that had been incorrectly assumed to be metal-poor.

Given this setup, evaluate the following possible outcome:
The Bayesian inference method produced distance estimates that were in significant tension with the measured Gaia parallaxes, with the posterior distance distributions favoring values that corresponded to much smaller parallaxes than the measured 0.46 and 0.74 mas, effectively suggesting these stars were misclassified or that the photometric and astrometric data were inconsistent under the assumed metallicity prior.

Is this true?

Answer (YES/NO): YES